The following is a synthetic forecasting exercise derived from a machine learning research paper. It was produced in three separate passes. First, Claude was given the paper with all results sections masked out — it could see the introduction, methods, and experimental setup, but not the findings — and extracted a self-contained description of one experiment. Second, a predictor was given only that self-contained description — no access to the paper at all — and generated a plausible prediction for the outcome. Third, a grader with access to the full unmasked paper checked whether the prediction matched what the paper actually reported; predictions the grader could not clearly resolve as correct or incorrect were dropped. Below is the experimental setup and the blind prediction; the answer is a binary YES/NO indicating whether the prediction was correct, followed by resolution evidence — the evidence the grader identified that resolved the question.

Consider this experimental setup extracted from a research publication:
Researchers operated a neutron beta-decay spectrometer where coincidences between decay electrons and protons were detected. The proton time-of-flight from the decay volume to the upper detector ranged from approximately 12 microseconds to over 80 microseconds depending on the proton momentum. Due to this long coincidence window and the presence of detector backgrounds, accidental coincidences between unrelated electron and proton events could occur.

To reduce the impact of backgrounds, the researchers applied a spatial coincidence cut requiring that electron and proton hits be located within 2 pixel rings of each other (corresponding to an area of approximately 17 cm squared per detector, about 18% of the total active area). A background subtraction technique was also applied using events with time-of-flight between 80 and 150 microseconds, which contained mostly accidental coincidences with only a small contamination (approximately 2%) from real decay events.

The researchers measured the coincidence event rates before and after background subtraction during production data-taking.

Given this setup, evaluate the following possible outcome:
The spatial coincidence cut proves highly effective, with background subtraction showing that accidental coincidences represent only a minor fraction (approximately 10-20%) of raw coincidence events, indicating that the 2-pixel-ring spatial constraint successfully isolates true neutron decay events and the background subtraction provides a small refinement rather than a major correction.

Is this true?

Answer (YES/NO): NO